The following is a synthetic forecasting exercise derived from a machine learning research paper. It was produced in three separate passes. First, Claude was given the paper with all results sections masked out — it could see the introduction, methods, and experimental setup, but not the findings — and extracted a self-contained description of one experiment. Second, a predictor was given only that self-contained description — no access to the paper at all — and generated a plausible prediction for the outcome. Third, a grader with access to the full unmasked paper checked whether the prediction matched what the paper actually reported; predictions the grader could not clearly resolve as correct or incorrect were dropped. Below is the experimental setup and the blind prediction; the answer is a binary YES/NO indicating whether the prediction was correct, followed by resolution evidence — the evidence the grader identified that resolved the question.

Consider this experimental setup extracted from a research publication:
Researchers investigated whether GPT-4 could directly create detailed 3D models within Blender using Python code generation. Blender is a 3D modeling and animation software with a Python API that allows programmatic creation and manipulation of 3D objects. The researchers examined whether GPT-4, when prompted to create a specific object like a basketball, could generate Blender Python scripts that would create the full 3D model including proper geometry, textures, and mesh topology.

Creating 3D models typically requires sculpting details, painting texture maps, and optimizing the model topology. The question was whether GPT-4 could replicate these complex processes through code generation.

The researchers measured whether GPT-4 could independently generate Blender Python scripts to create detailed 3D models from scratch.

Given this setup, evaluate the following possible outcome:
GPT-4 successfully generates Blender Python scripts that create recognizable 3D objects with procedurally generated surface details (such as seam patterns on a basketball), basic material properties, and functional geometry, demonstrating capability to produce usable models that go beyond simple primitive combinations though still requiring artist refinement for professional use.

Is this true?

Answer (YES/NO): NO